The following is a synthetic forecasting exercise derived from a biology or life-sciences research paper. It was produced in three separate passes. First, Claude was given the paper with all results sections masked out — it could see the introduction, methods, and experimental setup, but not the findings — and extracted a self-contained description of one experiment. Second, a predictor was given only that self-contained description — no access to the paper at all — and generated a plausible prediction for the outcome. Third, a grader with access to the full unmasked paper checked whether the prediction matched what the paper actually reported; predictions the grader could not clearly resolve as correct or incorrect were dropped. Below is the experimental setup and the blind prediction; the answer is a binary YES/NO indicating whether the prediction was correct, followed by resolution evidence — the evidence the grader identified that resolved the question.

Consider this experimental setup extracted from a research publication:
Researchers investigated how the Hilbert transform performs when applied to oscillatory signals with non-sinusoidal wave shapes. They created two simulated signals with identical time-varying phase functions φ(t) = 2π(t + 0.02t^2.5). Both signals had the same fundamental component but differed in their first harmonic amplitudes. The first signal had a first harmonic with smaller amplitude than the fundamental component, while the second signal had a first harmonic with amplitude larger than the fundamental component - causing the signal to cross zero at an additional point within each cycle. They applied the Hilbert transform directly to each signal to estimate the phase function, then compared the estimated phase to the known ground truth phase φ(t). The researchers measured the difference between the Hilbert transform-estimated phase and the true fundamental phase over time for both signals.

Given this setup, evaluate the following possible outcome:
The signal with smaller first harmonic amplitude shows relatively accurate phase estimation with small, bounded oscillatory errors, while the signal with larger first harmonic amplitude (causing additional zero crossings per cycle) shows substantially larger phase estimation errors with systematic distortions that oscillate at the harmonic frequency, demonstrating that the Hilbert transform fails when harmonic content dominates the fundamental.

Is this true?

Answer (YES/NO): NO